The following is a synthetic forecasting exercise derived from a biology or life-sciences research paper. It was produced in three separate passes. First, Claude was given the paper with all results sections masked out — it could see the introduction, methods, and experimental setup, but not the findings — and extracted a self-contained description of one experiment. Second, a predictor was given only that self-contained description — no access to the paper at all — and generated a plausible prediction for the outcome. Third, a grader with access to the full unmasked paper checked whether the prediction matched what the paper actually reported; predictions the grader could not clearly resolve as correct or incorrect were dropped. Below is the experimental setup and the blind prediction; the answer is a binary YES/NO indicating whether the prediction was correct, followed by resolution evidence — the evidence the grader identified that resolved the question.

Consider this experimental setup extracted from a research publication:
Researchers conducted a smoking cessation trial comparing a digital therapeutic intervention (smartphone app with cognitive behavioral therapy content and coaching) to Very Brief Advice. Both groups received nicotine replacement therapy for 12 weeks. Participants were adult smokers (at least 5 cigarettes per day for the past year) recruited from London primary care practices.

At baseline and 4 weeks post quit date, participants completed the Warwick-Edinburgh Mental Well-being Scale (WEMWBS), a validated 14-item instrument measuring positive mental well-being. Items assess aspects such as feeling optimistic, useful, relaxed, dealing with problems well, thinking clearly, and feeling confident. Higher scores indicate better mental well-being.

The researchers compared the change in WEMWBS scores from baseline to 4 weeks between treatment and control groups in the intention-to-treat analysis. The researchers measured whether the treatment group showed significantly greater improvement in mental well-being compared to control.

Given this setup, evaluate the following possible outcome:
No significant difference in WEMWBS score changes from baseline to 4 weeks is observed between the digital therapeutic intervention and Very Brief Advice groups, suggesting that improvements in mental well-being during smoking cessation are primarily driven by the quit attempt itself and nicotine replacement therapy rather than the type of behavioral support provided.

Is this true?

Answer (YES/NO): YES